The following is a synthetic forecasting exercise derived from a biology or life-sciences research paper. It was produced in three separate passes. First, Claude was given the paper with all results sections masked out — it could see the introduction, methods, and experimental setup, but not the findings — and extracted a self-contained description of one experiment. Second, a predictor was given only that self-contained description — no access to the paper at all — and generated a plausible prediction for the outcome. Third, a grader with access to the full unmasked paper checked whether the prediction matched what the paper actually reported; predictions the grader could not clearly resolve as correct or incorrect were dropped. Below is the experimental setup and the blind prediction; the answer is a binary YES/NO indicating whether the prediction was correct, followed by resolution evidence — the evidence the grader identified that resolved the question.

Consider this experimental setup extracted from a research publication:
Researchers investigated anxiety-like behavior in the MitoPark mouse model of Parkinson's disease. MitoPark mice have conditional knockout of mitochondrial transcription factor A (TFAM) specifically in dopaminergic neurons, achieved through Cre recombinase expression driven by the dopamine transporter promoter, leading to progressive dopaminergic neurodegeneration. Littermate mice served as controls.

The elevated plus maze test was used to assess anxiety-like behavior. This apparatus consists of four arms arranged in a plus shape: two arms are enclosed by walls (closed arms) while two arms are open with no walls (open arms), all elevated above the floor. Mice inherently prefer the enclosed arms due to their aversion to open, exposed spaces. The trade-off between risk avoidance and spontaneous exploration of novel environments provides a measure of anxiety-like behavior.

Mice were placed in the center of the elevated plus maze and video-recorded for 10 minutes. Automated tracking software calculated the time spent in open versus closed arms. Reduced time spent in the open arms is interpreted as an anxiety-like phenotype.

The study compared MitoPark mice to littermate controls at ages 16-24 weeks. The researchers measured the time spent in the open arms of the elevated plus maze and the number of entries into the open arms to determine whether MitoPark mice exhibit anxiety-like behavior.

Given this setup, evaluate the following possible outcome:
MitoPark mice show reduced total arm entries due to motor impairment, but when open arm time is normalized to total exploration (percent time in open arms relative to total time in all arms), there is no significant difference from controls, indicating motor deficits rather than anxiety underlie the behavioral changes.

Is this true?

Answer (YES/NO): NO